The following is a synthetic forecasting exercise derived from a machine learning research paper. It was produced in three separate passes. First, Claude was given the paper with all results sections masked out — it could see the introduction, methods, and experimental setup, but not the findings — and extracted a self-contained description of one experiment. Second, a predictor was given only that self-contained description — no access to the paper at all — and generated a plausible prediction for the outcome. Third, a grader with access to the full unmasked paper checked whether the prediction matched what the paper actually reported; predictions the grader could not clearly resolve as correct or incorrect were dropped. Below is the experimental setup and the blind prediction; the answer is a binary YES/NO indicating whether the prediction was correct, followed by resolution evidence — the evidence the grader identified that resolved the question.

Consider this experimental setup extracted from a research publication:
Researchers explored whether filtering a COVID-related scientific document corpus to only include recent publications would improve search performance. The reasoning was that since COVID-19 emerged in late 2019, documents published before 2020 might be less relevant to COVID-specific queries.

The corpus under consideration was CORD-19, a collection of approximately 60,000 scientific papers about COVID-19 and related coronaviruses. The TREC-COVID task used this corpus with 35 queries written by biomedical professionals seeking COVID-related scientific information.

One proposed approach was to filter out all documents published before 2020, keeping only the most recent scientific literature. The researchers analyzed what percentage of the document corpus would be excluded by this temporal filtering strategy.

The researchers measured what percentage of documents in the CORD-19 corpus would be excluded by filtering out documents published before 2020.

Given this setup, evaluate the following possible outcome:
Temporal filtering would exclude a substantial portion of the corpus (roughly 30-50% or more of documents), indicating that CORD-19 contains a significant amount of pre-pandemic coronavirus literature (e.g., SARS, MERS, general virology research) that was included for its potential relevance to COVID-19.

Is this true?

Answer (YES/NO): NO